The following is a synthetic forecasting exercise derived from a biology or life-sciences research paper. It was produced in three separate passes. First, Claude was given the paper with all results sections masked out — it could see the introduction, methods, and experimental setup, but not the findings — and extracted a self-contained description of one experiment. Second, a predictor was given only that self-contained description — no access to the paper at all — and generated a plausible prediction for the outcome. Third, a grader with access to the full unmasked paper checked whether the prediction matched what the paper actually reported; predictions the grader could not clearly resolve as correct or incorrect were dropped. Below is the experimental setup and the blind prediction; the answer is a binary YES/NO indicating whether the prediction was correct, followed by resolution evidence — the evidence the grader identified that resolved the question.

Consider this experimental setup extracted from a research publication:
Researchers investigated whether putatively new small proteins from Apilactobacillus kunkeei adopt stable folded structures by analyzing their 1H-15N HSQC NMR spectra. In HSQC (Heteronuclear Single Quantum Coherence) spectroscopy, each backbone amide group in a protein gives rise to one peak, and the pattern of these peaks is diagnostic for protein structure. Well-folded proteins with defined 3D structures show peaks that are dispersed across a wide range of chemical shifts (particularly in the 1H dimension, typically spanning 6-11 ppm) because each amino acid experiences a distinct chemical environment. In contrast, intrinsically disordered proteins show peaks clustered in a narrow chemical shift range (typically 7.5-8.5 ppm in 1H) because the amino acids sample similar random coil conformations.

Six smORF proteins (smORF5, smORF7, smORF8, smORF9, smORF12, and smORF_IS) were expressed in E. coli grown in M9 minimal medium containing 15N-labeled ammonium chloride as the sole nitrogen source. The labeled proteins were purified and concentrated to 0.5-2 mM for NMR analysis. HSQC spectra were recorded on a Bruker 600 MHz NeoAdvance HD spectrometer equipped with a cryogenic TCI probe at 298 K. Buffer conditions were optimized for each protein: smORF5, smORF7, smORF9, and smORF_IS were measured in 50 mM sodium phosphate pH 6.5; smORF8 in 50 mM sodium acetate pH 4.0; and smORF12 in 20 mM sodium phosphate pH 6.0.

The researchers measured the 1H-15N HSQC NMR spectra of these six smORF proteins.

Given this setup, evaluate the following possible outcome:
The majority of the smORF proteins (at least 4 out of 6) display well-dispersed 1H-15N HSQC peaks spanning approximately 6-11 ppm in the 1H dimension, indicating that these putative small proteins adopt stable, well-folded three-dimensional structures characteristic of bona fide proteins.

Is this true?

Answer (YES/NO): YES